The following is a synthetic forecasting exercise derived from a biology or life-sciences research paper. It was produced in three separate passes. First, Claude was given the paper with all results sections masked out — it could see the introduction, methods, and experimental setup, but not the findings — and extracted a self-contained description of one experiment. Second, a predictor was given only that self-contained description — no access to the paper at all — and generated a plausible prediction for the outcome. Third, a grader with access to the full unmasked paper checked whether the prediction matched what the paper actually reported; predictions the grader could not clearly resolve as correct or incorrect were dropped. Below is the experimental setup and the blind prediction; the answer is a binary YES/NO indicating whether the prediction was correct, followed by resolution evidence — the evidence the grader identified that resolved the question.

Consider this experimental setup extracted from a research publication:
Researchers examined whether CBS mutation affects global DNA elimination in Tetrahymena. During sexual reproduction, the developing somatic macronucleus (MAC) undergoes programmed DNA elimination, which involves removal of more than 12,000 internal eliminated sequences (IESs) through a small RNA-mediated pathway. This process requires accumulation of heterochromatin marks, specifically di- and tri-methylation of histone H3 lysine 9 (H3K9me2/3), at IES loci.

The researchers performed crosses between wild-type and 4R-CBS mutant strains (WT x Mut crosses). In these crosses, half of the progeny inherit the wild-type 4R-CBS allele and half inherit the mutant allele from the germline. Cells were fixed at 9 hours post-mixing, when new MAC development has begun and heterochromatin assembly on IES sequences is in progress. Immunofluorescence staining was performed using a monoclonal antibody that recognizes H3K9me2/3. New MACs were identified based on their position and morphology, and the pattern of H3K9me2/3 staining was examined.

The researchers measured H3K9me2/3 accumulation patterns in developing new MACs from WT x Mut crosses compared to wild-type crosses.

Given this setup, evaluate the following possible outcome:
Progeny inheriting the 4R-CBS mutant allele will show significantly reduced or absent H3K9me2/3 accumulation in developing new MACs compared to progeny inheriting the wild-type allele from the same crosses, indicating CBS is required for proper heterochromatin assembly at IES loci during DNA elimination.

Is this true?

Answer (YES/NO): NO